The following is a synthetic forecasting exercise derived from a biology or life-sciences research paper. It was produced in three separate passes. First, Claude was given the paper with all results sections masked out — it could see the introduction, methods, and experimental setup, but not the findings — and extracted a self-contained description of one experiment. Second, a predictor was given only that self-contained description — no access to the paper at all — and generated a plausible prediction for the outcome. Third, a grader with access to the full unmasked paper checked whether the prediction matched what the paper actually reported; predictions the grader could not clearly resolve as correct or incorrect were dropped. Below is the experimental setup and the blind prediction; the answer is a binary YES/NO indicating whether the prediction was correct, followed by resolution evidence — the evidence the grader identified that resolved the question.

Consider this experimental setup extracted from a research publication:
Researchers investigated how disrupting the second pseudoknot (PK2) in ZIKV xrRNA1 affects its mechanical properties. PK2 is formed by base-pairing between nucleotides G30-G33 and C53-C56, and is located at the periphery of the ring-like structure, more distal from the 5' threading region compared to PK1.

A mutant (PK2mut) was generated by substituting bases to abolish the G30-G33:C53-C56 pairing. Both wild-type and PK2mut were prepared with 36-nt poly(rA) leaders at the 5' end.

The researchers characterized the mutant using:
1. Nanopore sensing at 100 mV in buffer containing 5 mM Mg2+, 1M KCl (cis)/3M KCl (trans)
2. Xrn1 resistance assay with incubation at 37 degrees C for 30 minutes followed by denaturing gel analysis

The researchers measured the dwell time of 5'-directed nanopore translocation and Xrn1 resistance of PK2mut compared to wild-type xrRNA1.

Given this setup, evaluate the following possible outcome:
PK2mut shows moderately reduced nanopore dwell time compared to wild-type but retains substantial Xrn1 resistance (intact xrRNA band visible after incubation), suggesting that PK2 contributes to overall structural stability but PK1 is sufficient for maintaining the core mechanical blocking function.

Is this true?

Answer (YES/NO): NO